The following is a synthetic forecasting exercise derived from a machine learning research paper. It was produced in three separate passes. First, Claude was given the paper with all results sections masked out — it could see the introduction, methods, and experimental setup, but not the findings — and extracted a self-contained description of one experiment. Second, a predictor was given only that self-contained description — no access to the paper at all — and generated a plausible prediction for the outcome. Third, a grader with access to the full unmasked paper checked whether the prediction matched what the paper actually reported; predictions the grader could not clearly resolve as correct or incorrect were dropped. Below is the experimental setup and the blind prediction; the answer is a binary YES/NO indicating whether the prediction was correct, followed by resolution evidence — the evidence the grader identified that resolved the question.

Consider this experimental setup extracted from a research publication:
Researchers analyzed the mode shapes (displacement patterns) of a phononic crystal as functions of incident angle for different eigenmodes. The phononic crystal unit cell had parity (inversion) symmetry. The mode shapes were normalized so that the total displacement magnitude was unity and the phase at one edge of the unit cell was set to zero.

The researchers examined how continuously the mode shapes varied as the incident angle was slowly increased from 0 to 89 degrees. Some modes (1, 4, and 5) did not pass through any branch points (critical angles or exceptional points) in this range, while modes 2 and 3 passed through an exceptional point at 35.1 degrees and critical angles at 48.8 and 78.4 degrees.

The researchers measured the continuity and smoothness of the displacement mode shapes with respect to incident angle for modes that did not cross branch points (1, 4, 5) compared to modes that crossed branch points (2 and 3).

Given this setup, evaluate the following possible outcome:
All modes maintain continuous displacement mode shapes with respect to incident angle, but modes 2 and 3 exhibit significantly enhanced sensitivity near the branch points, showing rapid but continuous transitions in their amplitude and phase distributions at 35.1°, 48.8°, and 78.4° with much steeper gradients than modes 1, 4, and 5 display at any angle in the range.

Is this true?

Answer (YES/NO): NO